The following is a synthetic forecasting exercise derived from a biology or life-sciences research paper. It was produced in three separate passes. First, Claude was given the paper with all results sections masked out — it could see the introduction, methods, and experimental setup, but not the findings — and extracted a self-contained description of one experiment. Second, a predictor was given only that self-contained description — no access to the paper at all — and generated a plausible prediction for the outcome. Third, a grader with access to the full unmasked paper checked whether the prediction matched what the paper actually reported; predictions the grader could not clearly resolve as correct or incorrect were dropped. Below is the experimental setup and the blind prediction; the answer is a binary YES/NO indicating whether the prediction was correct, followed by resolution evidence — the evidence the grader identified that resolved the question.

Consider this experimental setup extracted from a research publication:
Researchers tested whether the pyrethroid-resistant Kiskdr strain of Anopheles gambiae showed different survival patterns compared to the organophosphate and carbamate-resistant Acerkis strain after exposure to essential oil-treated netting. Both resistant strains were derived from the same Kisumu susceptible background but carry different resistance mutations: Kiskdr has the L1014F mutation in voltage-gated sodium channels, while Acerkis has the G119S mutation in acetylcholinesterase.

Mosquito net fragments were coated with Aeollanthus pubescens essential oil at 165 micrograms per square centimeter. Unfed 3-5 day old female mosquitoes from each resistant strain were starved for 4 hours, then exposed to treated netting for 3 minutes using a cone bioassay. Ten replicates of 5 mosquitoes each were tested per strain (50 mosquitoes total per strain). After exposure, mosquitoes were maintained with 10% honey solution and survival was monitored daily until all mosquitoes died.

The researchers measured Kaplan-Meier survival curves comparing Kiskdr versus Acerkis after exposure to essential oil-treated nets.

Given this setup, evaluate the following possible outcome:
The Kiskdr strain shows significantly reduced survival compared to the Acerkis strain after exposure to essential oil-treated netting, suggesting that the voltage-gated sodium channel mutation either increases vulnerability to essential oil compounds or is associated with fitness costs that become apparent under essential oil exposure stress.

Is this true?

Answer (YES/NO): NO